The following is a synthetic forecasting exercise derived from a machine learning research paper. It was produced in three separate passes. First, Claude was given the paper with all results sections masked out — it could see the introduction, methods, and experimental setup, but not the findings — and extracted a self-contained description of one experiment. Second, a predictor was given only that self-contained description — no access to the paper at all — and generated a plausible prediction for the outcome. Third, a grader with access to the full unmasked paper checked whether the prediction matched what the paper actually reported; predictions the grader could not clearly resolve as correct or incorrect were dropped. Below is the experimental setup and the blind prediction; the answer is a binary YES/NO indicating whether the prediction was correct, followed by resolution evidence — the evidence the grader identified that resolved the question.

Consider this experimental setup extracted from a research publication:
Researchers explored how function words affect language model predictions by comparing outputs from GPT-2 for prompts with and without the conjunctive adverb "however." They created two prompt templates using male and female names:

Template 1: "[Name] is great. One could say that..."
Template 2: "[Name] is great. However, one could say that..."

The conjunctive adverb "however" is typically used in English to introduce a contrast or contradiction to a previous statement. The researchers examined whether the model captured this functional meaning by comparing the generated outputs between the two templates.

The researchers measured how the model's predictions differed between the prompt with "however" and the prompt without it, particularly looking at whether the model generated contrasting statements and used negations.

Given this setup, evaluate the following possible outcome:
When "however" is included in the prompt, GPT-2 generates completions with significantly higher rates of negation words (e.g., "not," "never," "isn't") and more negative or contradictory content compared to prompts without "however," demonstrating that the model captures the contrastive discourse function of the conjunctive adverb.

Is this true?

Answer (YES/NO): YES